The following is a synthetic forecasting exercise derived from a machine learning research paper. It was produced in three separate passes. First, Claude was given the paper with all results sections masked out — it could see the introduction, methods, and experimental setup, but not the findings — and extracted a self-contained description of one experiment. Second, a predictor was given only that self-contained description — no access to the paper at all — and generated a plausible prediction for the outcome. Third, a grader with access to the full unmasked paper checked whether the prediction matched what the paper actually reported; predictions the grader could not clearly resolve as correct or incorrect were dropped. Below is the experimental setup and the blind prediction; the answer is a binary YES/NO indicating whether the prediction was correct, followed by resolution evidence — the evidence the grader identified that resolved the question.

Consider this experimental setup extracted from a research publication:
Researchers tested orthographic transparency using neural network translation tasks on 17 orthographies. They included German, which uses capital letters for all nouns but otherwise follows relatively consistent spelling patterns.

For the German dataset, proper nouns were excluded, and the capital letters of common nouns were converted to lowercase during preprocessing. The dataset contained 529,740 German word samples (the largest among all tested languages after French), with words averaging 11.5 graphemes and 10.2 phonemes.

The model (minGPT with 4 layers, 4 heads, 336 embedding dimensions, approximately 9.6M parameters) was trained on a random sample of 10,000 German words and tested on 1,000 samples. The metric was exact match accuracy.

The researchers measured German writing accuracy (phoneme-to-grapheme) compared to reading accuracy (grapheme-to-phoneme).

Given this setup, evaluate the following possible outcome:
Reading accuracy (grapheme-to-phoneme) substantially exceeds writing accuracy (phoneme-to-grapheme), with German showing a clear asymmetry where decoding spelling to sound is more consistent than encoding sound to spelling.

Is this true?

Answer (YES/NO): YES